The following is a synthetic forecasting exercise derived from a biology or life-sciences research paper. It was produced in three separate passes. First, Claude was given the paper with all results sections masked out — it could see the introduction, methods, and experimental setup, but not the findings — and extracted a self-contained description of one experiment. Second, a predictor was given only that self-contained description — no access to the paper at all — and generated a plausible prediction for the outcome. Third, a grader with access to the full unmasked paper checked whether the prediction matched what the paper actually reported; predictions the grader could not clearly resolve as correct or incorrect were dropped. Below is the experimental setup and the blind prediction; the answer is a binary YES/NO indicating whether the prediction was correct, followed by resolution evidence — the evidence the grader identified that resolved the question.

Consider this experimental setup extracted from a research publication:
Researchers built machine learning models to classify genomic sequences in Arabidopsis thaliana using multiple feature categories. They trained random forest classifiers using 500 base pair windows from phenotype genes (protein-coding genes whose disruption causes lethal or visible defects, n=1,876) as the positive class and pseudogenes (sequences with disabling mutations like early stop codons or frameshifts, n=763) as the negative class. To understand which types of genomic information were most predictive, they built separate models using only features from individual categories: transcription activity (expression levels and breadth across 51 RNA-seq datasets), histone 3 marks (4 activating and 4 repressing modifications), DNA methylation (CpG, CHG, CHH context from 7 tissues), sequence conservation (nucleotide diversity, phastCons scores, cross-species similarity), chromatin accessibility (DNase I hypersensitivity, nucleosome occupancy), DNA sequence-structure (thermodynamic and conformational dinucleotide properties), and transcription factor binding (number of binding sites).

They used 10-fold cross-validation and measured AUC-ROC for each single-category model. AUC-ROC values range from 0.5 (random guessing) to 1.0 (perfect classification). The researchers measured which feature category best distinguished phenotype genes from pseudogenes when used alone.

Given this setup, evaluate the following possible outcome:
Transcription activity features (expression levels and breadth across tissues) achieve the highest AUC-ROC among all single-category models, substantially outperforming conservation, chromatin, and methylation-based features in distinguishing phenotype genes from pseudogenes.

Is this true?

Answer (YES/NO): YES